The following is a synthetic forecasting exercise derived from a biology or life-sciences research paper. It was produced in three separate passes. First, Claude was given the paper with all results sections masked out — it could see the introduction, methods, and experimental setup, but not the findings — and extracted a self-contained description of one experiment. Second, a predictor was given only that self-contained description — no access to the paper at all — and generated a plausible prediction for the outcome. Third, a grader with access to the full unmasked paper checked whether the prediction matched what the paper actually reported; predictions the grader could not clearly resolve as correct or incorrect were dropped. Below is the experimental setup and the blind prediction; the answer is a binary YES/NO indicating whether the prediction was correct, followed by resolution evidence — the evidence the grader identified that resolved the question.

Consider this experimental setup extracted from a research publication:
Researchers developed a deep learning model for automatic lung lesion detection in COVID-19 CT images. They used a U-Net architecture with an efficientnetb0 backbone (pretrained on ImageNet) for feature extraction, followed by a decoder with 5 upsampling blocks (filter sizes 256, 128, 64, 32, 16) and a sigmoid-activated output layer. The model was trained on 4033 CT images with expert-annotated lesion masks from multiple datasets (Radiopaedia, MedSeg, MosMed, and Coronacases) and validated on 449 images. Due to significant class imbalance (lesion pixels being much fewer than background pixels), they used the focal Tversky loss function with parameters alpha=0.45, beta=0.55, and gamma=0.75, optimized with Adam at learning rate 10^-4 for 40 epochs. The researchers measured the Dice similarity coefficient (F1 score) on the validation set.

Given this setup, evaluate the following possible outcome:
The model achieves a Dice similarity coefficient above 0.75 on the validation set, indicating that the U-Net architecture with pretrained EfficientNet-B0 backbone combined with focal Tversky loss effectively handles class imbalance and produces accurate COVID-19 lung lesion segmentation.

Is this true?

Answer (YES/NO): YES